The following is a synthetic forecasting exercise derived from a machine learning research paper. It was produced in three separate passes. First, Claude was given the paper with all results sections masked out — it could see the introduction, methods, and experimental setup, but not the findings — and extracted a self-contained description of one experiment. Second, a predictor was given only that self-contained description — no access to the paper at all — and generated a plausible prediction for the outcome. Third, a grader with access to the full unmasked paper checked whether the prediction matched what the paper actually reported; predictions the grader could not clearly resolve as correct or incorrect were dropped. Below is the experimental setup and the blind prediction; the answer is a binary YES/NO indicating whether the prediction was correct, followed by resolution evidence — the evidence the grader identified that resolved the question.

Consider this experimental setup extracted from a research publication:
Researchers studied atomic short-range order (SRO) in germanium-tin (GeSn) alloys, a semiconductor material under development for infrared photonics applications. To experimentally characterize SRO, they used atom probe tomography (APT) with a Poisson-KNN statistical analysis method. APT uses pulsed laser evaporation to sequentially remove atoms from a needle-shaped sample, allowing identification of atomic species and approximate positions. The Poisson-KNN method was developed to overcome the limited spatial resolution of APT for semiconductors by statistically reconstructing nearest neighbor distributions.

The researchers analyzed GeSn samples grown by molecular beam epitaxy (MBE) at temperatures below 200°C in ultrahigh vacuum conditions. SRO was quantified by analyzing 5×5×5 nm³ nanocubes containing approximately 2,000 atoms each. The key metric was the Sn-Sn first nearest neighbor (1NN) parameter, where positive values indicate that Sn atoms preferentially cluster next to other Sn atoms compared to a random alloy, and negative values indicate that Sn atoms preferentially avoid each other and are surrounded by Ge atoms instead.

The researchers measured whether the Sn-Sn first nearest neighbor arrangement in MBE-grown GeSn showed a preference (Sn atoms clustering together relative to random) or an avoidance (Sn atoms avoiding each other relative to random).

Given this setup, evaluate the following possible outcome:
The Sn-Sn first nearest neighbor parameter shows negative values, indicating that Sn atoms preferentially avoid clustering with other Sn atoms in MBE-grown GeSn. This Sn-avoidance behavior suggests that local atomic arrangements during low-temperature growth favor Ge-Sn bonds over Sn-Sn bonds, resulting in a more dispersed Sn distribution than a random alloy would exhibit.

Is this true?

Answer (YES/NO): NO